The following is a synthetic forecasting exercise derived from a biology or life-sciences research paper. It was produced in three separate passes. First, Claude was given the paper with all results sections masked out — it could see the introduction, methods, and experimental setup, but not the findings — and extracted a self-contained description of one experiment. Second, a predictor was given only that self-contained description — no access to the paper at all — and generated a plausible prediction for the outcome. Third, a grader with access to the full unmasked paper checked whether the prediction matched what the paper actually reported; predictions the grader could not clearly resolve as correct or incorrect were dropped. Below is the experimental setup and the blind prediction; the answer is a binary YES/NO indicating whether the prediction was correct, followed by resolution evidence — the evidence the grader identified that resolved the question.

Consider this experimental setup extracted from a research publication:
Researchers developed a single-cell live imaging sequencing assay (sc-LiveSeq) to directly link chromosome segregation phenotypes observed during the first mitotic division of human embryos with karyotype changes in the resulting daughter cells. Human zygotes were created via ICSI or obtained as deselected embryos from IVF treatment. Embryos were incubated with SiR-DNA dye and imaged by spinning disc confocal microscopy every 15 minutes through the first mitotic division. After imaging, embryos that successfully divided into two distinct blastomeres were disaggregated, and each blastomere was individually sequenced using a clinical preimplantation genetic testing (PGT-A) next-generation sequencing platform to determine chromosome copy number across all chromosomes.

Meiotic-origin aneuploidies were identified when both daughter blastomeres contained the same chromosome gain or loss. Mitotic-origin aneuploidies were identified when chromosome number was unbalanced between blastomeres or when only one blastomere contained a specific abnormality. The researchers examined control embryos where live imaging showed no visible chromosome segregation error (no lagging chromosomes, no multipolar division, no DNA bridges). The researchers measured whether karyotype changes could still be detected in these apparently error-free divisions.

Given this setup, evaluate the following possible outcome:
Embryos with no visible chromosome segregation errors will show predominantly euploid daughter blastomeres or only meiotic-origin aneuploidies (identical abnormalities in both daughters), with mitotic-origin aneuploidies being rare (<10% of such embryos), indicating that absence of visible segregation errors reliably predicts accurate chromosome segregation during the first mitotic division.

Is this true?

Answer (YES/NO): NO